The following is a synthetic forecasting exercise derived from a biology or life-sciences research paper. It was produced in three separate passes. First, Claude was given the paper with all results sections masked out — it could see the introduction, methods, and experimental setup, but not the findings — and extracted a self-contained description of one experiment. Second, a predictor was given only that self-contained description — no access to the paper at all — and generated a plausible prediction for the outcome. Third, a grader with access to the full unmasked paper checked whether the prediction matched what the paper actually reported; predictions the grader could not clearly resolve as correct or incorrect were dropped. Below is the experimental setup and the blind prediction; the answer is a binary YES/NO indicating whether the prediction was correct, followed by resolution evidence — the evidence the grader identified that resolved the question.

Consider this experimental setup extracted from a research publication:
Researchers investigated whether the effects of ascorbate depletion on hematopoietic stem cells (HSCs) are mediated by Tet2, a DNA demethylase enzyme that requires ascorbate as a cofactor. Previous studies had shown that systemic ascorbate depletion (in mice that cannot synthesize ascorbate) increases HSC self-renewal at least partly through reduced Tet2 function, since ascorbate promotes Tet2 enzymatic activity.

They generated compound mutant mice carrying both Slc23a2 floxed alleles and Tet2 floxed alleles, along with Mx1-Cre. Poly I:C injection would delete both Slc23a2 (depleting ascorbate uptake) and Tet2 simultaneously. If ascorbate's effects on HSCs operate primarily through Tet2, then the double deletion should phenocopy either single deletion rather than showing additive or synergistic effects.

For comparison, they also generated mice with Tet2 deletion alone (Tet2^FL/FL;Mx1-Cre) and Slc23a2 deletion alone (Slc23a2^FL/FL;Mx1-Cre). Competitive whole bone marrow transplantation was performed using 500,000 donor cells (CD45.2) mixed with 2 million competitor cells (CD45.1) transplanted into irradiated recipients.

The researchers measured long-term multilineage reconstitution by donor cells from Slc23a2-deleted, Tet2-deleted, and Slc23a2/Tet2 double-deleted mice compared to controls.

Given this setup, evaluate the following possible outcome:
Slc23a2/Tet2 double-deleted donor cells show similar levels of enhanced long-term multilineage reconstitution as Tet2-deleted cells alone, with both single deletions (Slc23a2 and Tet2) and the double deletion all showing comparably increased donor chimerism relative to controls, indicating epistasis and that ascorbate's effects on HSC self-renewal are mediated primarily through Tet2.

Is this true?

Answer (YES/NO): NO